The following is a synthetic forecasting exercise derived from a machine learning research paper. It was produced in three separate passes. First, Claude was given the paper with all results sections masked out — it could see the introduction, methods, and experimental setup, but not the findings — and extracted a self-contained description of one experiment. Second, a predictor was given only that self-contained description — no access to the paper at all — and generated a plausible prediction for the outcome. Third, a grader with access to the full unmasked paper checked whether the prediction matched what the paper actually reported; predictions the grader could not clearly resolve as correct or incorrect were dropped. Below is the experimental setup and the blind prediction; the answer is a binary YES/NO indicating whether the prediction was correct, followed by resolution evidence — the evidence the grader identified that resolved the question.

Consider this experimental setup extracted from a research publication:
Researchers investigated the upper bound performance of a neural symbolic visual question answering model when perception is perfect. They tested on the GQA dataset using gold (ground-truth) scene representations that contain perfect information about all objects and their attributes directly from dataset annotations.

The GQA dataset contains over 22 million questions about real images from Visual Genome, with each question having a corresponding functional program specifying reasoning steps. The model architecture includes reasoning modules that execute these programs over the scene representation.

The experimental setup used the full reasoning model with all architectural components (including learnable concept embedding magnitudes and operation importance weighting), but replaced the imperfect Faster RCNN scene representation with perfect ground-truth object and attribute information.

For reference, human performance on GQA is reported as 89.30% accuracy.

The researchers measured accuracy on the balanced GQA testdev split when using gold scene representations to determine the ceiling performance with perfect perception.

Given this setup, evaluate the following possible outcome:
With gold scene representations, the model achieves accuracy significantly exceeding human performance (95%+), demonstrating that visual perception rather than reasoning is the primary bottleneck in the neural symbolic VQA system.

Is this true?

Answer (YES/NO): NO